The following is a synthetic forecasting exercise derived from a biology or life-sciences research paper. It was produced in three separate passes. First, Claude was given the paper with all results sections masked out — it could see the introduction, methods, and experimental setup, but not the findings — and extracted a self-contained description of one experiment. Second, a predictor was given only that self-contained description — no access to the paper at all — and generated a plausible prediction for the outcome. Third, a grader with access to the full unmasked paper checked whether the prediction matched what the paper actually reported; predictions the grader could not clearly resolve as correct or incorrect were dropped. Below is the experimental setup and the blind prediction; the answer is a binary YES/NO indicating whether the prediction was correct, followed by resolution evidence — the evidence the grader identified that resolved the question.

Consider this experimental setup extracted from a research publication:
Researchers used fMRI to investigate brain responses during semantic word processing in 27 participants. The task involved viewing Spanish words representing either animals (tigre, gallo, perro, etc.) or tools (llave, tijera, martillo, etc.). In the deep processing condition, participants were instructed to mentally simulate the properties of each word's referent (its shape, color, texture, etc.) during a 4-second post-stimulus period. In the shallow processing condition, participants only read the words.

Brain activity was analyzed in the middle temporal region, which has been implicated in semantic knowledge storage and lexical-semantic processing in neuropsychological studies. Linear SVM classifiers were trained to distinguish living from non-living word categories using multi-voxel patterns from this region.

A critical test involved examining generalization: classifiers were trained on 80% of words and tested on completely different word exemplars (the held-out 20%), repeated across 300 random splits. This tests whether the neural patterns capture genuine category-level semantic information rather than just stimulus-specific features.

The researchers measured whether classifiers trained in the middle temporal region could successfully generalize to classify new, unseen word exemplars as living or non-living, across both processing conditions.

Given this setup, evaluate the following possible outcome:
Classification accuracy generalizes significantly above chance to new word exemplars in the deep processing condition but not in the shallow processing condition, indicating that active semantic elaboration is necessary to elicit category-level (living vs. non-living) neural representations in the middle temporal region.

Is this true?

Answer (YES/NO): YES